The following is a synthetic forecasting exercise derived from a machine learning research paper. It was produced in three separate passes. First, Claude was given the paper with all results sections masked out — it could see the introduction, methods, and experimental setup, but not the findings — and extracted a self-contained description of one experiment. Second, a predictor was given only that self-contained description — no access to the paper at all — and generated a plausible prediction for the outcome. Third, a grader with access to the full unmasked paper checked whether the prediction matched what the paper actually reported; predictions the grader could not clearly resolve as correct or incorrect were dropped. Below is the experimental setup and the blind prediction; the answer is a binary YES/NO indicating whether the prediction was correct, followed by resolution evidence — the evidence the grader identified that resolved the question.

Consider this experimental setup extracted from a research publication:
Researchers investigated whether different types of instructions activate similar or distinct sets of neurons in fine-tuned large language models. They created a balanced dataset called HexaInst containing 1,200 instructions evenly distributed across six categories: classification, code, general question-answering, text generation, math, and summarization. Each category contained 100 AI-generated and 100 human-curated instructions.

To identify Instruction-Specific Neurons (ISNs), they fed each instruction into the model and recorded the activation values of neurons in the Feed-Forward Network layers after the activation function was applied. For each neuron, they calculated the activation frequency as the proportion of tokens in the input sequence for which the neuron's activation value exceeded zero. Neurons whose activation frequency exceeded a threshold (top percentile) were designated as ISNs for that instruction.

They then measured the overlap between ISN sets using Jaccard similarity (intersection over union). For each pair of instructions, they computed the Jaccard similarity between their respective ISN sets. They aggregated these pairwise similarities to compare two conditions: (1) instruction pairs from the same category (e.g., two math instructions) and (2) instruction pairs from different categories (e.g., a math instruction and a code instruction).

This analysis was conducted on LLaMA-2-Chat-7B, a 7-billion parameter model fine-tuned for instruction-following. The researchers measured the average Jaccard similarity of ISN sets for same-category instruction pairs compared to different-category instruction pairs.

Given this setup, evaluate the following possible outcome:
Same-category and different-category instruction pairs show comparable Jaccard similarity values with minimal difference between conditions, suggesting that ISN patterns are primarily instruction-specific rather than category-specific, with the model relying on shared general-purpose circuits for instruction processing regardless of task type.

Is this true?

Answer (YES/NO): NO